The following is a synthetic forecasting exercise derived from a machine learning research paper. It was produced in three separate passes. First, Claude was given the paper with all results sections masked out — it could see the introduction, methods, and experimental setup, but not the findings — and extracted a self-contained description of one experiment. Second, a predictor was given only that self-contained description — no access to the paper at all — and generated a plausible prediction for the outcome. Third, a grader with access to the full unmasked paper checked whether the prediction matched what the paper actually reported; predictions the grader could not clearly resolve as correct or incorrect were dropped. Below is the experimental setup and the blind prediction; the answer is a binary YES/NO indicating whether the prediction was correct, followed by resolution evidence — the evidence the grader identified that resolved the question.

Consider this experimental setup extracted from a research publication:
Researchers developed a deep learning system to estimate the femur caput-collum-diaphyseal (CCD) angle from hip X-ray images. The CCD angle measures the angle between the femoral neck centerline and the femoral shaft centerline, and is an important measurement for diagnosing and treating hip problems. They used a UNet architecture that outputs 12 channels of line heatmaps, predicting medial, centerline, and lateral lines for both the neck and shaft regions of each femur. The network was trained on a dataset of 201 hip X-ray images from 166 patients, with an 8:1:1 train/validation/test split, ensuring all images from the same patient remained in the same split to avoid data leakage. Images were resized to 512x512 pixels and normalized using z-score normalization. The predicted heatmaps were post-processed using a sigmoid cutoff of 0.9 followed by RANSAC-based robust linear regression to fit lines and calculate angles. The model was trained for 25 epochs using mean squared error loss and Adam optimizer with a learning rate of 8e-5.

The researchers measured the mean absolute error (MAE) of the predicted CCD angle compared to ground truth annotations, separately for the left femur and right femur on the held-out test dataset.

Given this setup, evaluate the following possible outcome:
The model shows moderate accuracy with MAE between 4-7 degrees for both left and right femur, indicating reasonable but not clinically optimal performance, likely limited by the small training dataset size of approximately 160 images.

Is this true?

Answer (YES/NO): YES